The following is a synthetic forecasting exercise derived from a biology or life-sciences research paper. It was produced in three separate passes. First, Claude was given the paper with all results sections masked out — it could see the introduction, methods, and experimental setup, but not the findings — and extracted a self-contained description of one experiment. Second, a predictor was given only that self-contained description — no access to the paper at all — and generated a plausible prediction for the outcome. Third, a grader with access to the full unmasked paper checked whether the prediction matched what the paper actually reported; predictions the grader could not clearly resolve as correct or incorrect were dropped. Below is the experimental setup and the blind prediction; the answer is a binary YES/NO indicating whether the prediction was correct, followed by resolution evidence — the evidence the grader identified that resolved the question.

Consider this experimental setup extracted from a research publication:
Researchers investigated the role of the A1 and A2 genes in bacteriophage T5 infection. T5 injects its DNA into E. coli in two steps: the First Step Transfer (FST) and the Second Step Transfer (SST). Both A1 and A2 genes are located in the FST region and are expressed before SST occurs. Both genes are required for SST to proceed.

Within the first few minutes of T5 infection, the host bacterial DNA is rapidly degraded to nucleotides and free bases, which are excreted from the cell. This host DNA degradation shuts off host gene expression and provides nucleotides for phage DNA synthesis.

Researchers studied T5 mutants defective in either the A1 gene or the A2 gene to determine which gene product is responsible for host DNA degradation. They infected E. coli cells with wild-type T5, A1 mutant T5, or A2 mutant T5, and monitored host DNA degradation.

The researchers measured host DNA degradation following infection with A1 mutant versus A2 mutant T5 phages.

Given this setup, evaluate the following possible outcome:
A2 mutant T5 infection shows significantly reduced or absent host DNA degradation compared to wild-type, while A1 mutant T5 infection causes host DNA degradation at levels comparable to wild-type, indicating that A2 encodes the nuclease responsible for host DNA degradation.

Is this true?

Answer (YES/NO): NO